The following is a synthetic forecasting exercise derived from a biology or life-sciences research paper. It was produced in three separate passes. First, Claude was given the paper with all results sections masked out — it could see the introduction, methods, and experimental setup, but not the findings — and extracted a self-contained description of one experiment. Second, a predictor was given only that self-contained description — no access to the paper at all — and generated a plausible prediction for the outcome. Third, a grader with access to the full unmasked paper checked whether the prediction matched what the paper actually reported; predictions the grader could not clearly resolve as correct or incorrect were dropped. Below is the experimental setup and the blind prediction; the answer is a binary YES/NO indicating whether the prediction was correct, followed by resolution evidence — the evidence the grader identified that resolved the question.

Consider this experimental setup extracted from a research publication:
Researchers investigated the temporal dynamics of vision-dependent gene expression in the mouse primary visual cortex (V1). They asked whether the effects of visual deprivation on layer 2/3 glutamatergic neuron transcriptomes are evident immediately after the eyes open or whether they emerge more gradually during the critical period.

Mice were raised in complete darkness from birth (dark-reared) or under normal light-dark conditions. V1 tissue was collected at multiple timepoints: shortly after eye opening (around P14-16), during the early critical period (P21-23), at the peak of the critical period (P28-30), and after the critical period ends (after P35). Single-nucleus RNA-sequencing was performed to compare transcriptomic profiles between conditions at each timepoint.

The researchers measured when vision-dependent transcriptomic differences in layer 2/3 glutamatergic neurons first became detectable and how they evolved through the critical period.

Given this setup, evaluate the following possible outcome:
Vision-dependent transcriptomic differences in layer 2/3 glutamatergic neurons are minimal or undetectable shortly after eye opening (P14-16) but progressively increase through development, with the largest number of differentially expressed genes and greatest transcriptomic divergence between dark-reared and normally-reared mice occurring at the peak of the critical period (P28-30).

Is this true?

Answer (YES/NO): NO